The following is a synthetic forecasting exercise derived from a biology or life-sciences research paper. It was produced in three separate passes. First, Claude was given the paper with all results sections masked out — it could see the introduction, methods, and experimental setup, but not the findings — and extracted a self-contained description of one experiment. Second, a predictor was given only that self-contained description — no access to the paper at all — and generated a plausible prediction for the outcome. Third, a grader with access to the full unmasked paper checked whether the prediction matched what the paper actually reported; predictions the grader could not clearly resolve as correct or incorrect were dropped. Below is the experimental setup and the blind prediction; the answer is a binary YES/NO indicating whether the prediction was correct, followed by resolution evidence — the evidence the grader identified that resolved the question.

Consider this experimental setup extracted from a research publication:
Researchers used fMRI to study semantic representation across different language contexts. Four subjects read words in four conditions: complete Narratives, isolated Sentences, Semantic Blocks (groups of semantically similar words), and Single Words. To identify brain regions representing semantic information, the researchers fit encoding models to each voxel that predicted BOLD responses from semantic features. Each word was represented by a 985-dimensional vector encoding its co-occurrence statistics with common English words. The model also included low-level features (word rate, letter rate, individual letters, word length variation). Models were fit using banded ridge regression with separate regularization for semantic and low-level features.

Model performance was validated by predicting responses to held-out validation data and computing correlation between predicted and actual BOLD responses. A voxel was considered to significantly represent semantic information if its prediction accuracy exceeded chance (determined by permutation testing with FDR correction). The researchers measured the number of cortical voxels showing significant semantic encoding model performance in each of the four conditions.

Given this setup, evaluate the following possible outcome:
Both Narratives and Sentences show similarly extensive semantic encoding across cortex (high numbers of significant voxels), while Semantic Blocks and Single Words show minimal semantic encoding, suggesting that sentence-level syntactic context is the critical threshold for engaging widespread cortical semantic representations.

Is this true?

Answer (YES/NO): NO